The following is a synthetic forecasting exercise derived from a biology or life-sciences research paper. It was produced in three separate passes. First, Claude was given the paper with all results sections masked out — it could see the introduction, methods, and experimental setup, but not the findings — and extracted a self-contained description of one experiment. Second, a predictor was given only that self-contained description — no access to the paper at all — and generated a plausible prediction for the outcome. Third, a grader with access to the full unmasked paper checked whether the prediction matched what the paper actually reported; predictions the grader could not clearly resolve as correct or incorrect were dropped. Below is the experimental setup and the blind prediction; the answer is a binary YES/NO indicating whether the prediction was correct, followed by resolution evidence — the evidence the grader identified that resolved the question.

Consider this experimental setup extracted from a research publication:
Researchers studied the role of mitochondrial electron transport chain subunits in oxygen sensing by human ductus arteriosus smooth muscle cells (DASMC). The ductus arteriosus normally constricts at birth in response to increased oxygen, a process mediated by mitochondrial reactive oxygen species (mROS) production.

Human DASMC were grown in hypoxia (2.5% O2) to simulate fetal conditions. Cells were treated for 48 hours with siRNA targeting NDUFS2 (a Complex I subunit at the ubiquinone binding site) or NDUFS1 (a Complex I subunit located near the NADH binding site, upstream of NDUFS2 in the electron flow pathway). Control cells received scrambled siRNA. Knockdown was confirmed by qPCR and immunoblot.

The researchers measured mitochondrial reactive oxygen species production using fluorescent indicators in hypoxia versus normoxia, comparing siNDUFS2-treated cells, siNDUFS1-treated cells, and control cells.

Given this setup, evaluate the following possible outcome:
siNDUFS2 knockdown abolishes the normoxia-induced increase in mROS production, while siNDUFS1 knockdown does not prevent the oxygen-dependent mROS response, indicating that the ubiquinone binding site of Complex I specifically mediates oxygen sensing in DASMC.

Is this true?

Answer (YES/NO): YES